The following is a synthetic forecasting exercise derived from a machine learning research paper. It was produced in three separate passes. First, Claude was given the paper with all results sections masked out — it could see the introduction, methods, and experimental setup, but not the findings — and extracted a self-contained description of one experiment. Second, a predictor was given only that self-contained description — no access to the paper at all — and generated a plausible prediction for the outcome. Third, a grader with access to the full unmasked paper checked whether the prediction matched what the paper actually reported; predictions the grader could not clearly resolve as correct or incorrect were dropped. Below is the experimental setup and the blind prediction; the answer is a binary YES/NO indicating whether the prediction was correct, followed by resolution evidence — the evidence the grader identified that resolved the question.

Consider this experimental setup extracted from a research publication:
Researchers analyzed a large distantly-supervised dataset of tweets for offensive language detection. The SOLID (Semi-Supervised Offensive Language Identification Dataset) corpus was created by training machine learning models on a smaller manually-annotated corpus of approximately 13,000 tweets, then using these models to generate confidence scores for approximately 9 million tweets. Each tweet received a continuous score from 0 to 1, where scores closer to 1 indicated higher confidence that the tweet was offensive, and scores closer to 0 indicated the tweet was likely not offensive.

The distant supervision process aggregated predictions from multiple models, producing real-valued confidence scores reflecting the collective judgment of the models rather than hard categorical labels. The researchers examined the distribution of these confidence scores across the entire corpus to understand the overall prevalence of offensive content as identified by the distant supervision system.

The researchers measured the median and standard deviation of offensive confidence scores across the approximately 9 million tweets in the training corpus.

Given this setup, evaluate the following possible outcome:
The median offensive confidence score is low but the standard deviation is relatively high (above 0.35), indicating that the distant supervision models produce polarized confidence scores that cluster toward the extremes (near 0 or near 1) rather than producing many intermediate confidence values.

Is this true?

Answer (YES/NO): NO